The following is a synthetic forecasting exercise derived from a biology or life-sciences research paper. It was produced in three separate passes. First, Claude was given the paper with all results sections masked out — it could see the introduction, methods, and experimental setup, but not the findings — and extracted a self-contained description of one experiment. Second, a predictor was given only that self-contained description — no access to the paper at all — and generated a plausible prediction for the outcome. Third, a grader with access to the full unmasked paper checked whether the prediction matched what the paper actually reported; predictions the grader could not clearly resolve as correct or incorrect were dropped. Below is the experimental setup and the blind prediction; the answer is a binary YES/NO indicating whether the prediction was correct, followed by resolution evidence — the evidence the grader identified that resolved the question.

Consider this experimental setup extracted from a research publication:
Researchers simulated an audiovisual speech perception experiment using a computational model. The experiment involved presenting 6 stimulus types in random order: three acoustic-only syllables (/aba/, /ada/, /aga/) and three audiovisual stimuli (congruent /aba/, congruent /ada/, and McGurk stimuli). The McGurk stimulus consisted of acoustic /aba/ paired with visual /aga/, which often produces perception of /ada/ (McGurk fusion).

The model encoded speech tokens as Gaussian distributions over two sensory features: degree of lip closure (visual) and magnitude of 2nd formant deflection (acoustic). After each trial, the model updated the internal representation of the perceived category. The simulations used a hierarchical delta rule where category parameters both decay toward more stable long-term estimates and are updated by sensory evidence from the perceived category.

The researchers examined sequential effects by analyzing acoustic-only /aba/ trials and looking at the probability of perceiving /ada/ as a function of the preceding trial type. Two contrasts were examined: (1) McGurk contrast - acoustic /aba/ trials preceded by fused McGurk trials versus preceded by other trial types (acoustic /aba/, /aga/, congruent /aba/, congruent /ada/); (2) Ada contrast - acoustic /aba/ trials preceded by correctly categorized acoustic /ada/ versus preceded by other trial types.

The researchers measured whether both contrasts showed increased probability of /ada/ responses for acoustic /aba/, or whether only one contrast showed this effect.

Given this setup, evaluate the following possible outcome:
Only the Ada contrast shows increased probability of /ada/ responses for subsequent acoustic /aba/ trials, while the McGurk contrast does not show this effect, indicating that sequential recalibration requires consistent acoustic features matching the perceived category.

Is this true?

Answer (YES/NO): NO